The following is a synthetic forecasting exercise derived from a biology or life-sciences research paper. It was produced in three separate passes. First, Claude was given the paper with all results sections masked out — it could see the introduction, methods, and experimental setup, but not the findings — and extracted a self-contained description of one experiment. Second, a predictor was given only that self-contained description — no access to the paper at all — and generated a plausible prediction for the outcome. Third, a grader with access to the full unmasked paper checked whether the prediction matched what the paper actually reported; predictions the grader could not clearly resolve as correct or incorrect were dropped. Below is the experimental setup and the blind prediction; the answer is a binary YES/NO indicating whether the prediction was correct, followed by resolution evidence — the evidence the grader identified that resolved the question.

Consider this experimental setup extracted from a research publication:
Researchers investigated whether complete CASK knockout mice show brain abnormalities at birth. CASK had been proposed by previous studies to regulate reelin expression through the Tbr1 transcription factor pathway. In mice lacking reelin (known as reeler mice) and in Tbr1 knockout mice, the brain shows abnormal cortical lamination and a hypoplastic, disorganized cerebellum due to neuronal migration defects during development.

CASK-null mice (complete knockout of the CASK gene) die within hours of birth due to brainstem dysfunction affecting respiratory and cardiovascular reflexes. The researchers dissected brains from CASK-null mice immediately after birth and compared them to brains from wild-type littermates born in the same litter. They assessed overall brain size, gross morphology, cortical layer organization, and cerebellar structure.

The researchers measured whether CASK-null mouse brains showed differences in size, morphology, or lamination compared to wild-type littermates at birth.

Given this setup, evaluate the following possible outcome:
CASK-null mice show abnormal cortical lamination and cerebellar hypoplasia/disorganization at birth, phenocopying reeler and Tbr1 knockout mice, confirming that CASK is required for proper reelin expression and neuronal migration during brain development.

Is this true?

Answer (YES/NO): NO